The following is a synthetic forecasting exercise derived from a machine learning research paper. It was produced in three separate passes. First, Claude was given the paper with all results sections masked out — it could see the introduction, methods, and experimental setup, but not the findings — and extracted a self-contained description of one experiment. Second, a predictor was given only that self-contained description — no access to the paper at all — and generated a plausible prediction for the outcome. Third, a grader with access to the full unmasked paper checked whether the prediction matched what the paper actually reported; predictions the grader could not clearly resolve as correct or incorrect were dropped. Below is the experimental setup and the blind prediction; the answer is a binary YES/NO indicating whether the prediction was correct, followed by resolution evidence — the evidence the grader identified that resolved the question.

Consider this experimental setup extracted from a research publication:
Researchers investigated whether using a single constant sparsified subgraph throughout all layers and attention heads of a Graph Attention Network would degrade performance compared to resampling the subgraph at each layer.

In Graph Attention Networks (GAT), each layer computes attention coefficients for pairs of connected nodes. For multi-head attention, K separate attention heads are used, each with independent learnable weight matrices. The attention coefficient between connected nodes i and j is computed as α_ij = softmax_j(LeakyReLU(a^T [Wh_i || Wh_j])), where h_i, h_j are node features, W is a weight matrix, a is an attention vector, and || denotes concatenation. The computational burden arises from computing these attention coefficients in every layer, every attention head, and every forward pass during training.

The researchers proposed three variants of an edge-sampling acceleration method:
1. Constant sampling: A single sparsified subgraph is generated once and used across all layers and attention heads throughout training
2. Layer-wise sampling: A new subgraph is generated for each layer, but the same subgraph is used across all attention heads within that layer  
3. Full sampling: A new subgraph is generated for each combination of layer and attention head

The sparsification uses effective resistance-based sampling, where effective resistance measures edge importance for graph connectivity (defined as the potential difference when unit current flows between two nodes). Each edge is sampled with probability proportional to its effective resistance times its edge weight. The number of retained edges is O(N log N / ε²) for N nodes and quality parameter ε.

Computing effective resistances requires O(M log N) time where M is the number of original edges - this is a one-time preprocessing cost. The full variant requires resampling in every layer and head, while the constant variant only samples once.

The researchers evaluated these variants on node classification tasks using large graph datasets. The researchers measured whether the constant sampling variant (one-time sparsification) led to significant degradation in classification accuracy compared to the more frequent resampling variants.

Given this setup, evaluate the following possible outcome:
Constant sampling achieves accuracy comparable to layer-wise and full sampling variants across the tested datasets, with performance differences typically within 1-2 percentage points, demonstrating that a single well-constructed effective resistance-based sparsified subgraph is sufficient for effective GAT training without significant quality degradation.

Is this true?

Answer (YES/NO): YES